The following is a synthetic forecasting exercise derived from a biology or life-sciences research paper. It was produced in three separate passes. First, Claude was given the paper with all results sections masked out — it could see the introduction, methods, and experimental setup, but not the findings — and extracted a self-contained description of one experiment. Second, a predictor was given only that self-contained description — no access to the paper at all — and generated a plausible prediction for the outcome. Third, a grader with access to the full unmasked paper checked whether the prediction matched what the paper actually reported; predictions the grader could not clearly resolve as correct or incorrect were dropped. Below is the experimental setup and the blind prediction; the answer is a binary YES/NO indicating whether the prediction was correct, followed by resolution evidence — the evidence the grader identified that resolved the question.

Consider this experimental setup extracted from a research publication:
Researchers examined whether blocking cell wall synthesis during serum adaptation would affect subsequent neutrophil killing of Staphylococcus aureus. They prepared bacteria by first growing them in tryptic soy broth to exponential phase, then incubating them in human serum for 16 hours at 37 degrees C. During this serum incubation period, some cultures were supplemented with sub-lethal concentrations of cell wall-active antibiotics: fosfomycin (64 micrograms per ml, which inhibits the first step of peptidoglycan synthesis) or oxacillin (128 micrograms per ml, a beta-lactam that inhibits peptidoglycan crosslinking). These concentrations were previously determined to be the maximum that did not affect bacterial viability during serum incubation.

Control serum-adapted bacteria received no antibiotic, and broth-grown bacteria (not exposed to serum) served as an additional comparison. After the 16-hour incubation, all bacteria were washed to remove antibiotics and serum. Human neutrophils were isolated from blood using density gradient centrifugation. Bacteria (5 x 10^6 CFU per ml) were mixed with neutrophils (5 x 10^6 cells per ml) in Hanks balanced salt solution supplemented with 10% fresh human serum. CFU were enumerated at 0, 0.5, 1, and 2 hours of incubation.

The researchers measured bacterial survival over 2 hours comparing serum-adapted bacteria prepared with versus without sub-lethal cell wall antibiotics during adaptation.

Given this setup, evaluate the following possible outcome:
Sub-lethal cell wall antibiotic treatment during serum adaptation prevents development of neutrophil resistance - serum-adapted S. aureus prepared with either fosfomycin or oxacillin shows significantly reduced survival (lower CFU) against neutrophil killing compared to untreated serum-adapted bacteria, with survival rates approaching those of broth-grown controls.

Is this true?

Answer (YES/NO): YES